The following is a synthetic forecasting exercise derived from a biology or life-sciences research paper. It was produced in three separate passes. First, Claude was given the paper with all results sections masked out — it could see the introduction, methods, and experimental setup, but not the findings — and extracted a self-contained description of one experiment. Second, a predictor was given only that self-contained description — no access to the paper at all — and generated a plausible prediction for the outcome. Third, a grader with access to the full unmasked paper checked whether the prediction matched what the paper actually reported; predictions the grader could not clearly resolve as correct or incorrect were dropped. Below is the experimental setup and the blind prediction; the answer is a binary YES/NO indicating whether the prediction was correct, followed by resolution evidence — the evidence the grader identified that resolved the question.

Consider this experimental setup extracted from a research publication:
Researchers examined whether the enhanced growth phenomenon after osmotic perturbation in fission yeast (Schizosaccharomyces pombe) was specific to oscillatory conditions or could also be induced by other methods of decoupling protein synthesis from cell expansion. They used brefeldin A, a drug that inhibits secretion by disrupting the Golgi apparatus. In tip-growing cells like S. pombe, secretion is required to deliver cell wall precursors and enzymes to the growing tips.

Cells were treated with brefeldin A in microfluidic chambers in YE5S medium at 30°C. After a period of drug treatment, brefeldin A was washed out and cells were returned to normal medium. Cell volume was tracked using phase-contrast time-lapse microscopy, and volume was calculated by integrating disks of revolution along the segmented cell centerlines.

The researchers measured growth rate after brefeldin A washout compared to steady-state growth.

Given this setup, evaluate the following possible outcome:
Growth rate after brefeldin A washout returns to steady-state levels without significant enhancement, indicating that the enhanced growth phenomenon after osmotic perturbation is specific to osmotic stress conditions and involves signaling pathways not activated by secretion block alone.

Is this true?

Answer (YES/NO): NO